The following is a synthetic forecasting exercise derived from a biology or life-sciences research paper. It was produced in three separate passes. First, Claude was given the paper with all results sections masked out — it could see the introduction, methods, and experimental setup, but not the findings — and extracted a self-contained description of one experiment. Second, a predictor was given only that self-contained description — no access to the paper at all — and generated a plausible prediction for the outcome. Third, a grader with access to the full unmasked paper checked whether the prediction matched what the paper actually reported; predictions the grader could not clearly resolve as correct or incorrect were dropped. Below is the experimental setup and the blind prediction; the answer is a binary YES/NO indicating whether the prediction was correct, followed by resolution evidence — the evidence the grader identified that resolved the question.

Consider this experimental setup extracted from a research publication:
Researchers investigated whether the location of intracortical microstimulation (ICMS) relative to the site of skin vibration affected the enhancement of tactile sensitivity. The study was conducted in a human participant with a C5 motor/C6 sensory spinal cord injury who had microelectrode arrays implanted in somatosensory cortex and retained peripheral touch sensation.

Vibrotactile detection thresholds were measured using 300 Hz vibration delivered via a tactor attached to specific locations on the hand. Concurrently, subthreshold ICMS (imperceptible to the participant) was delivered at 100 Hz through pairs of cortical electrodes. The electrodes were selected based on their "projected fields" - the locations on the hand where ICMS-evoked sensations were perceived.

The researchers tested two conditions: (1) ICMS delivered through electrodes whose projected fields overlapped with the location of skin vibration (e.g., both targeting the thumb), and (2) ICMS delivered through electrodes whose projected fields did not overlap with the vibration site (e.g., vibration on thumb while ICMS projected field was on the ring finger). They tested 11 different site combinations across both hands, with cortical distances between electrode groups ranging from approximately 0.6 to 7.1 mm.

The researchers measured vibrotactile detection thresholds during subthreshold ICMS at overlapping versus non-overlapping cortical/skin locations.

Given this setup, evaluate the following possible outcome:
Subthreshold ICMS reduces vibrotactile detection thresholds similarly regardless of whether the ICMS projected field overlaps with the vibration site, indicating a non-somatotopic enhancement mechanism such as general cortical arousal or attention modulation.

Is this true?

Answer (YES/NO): NO